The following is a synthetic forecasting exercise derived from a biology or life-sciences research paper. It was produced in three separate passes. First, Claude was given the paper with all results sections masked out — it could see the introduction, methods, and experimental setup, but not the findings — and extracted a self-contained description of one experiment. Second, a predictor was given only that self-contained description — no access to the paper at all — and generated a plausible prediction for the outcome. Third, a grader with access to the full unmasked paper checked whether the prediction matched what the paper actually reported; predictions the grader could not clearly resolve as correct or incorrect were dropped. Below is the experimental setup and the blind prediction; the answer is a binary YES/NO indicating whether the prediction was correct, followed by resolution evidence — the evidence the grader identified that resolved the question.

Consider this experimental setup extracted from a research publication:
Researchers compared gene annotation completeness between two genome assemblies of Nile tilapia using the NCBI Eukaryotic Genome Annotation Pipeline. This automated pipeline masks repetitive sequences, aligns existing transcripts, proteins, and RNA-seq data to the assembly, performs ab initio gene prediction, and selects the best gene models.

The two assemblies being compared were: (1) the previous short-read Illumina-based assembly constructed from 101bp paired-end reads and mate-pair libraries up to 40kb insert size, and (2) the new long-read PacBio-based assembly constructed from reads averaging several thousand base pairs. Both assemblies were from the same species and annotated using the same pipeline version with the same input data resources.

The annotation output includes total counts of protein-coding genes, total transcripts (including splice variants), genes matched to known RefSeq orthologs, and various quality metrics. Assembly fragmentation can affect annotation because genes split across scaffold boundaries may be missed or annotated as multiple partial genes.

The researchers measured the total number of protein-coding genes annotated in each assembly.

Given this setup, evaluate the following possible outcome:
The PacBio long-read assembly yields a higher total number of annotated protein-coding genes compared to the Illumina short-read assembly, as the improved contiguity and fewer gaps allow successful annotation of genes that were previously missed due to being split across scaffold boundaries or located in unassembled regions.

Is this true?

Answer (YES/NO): YES